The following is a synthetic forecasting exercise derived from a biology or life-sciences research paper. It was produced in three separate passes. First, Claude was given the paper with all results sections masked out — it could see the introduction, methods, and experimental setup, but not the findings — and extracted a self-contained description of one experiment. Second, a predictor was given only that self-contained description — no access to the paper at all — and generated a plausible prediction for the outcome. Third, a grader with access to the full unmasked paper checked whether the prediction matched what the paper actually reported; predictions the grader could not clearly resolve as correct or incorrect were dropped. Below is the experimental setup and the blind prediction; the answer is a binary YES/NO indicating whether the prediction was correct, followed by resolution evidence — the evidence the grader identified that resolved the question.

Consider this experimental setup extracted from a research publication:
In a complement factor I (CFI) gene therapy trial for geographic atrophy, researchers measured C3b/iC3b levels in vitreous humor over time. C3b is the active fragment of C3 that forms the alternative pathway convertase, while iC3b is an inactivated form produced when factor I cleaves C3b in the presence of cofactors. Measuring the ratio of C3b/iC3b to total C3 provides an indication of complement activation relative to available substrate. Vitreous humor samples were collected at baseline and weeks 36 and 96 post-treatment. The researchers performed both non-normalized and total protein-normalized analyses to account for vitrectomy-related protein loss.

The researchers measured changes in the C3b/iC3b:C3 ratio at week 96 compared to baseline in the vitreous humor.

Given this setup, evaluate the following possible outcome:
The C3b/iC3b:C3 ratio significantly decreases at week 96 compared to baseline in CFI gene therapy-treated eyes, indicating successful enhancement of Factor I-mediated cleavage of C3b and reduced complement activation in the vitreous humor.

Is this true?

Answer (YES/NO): NO